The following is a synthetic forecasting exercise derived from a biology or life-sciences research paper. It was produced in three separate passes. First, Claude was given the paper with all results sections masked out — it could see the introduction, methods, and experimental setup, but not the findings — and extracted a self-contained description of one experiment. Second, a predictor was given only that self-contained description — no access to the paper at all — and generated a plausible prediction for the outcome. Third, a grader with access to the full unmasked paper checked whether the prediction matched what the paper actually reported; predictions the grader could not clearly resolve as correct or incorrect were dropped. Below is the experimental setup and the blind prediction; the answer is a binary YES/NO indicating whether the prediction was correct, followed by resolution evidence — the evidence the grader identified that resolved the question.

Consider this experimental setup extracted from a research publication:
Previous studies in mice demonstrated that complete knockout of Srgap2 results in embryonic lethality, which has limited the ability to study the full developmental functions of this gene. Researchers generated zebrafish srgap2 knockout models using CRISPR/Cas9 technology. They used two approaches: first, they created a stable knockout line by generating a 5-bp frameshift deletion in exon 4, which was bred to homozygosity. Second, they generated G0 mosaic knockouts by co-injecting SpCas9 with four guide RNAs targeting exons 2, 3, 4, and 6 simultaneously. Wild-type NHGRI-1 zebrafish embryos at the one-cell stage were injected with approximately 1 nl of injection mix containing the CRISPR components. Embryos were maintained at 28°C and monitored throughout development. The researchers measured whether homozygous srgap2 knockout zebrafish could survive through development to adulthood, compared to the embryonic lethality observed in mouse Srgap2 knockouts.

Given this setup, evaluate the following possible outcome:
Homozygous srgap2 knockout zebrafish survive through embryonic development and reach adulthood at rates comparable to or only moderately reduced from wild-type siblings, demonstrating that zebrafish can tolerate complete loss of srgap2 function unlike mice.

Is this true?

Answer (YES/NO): YES